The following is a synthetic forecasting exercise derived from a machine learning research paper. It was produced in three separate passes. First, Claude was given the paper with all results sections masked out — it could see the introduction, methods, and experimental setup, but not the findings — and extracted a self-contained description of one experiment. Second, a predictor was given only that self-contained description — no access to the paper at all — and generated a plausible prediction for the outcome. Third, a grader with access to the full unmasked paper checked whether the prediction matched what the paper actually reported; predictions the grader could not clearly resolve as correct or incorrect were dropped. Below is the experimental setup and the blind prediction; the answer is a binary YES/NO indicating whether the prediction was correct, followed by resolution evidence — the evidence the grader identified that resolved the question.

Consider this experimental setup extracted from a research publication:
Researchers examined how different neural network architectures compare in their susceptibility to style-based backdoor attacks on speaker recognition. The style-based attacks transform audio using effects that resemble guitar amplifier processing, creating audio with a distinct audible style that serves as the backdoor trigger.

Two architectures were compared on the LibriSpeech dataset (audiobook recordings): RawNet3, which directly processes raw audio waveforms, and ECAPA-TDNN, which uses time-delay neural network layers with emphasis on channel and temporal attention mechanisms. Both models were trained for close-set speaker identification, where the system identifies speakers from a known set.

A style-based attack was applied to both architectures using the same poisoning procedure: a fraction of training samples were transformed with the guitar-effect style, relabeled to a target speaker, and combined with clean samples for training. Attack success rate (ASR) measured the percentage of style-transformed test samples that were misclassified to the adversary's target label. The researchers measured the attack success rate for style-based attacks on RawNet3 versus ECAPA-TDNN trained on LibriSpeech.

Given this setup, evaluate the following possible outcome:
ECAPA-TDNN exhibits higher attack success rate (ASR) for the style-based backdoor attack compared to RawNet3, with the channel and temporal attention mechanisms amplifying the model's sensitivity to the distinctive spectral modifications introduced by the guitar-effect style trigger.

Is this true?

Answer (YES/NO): YES